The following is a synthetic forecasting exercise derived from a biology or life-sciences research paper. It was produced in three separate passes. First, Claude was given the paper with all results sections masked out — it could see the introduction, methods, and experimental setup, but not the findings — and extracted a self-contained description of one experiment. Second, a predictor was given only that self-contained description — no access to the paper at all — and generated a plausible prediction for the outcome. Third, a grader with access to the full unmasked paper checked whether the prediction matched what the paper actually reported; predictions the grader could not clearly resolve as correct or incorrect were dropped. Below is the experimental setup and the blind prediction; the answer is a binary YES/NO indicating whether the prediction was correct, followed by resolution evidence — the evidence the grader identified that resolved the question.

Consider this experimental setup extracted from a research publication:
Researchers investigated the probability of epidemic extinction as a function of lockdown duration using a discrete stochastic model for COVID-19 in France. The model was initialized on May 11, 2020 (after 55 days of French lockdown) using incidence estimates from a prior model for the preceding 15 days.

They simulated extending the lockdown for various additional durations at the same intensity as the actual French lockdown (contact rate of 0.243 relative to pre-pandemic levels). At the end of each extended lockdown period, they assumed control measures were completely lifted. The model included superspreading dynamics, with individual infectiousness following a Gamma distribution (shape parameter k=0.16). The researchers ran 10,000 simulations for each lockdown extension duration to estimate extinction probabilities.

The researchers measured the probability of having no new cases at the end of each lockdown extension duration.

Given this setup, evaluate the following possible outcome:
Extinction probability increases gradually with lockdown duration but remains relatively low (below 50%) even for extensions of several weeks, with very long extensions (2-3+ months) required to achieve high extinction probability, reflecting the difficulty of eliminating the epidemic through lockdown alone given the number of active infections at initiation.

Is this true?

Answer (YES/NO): YES